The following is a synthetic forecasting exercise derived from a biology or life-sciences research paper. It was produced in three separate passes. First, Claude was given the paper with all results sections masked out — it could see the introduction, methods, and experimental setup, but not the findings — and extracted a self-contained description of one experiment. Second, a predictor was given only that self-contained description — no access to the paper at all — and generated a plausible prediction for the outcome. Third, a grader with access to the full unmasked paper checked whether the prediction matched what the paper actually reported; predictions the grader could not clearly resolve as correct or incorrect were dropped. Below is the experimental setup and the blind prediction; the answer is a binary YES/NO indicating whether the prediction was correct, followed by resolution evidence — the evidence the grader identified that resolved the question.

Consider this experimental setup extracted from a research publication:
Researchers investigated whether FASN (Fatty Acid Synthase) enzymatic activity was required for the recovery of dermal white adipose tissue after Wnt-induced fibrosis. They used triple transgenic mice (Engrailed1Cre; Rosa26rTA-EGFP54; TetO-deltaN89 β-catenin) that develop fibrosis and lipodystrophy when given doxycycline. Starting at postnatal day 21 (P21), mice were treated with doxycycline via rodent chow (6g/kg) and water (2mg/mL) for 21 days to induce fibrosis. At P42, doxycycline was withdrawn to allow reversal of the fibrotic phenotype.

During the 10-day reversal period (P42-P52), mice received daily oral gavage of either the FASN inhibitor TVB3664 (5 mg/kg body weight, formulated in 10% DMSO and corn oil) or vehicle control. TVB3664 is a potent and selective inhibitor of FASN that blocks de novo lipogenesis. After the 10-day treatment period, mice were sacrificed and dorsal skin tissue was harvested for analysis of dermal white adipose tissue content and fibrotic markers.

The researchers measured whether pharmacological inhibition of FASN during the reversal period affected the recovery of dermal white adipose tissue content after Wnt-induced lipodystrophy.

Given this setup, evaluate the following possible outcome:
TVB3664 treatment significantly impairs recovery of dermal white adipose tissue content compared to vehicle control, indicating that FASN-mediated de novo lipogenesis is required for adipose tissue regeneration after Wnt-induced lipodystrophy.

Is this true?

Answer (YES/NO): YES